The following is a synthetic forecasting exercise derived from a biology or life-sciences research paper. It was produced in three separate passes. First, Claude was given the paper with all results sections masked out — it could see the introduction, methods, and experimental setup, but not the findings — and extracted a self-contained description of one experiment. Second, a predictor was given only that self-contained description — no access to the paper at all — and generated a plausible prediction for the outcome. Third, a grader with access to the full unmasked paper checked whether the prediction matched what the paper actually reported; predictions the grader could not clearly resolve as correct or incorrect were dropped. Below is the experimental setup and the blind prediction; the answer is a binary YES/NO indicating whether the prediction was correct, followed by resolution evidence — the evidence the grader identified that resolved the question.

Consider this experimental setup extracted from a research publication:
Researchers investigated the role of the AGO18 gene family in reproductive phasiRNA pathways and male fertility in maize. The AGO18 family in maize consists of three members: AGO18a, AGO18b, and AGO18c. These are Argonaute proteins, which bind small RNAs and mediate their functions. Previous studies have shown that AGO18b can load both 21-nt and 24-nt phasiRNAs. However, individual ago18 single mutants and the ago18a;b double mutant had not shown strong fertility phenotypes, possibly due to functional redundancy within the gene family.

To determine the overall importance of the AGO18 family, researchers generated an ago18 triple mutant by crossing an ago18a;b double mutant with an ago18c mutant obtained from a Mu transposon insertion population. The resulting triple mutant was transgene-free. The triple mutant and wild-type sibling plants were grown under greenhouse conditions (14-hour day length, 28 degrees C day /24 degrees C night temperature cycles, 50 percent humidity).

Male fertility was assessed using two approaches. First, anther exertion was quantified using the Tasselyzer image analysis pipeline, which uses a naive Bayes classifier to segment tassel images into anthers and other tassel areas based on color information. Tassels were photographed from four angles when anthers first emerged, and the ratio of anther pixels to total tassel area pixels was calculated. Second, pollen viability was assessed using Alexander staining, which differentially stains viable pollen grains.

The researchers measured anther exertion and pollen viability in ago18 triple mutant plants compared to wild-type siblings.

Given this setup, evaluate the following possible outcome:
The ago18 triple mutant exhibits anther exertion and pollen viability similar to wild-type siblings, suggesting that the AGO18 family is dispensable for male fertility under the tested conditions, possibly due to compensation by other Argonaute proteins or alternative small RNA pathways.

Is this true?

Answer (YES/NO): YES